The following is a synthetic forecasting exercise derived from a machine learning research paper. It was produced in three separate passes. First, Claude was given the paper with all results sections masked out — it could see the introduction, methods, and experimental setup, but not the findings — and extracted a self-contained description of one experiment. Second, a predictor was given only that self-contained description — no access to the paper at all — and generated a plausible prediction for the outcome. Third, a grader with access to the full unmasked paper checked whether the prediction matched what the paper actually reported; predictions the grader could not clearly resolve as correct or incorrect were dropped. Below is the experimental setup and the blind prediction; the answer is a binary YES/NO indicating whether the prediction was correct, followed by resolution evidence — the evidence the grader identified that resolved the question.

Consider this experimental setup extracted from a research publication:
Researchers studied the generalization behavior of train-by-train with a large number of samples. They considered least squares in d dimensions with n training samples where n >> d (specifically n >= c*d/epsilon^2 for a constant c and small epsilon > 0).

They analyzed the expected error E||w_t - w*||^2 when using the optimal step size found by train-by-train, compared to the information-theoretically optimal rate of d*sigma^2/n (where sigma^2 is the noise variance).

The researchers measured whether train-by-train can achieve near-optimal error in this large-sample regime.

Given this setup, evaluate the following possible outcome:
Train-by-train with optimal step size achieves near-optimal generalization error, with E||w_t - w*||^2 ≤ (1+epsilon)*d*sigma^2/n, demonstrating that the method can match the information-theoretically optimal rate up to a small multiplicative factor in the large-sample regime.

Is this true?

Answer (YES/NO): YES